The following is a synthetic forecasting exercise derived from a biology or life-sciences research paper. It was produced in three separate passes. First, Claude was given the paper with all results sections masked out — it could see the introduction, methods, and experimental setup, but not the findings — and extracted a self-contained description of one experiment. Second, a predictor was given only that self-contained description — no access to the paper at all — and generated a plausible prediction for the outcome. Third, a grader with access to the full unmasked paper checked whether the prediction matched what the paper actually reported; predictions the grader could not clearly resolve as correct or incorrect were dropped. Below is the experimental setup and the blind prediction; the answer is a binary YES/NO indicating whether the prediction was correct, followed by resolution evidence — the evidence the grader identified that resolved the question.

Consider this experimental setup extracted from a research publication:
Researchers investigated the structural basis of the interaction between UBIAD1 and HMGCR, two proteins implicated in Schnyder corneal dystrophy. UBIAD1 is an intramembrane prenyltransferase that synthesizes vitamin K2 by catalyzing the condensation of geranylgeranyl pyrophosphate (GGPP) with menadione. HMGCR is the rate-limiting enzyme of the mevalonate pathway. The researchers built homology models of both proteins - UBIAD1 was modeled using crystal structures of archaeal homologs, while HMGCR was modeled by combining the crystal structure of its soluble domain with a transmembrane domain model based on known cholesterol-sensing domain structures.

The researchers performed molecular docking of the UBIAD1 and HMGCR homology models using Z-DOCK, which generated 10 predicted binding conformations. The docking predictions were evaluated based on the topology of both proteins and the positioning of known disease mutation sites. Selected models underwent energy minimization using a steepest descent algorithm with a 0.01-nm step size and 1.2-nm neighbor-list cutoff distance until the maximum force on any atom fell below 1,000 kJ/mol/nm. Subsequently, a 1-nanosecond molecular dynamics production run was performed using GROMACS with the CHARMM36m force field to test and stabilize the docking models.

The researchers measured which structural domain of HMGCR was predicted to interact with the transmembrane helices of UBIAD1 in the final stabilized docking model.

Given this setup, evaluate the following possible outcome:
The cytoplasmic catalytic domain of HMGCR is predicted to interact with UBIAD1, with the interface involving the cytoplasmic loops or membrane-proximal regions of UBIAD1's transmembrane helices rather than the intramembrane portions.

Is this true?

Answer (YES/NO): NO